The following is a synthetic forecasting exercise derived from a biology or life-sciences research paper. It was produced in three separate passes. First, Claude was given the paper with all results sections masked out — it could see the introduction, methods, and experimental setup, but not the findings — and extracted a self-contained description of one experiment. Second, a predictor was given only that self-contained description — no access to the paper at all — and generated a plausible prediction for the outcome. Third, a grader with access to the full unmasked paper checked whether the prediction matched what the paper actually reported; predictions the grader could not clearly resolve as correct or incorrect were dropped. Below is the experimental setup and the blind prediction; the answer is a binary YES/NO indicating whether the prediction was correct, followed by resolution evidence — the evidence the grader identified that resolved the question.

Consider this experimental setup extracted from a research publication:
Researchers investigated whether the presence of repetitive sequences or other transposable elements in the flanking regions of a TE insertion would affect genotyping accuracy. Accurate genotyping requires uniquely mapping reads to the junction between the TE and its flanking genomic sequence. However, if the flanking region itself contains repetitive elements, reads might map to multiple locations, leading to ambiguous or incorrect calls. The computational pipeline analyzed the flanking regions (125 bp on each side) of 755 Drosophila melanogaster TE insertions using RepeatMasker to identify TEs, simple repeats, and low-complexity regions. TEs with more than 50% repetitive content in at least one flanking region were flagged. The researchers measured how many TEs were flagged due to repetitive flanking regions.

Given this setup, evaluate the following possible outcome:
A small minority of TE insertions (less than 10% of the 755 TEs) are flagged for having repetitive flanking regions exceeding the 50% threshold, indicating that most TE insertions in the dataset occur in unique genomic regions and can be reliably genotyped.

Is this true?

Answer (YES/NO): YES